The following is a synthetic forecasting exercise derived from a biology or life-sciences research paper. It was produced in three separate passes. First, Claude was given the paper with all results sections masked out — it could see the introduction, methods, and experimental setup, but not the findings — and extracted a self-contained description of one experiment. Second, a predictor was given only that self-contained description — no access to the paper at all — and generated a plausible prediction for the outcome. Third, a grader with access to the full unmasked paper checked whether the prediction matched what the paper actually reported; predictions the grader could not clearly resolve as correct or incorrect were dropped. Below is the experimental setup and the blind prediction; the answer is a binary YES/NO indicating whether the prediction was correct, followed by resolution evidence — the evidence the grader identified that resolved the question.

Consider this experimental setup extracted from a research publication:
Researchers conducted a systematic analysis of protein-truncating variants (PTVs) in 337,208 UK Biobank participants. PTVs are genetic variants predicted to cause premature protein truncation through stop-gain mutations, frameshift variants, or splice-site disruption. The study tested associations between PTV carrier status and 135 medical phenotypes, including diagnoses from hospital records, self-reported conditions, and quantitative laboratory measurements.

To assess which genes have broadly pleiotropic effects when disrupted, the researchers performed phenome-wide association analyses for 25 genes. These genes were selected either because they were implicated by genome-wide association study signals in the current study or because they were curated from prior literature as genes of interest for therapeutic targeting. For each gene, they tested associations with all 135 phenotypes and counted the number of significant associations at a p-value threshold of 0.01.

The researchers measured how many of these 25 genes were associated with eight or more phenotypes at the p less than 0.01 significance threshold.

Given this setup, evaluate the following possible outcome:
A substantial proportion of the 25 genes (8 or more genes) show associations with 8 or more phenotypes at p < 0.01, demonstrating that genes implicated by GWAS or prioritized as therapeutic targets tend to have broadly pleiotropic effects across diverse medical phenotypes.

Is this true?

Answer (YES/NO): YES